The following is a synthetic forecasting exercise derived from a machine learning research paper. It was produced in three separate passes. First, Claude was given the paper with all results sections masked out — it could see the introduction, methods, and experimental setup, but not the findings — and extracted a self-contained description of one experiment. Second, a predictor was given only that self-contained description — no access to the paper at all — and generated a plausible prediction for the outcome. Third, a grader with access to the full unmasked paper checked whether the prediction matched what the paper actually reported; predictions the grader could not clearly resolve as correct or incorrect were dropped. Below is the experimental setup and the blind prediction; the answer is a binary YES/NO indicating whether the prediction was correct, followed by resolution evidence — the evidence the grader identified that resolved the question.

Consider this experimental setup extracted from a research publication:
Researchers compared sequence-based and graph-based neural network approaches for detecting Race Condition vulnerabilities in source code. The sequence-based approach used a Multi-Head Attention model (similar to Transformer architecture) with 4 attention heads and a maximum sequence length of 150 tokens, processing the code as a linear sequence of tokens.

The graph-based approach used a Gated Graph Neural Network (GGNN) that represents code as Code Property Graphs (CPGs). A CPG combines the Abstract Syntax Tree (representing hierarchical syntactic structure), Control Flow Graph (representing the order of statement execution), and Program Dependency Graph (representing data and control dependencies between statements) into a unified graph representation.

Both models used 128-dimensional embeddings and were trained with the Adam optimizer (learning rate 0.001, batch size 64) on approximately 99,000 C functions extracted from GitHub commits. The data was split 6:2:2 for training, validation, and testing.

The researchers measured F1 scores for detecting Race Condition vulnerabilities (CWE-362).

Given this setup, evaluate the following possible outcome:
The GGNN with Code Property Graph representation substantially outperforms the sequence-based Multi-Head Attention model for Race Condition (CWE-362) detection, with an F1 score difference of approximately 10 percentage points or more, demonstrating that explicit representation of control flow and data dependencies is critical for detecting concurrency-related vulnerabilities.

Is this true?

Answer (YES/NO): NO